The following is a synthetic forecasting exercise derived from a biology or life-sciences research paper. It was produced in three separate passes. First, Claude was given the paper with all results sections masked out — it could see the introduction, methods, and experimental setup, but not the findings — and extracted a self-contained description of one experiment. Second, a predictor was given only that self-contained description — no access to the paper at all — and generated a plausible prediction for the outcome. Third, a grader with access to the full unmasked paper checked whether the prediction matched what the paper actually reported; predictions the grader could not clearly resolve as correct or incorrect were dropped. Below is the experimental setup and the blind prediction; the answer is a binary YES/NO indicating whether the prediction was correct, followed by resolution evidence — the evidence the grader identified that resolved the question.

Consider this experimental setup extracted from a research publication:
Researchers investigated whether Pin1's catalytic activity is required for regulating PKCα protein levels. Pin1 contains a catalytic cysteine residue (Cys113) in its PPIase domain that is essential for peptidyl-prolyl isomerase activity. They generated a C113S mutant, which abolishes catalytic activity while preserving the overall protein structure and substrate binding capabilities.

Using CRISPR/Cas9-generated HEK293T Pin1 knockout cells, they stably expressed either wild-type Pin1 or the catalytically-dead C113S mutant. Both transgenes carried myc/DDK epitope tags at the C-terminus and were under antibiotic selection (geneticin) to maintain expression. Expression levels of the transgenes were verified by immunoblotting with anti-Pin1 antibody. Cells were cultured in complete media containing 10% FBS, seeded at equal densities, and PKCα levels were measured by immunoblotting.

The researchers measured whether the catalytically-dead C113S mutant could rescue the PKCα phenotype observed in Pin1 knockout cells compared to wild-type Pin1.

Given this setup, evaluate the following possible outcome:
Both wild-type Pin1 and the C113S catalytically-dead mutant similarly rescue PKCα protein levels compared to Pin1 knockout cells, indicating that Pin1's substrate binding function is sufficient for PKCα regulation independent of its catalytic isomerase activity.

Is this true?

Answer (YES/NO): YES